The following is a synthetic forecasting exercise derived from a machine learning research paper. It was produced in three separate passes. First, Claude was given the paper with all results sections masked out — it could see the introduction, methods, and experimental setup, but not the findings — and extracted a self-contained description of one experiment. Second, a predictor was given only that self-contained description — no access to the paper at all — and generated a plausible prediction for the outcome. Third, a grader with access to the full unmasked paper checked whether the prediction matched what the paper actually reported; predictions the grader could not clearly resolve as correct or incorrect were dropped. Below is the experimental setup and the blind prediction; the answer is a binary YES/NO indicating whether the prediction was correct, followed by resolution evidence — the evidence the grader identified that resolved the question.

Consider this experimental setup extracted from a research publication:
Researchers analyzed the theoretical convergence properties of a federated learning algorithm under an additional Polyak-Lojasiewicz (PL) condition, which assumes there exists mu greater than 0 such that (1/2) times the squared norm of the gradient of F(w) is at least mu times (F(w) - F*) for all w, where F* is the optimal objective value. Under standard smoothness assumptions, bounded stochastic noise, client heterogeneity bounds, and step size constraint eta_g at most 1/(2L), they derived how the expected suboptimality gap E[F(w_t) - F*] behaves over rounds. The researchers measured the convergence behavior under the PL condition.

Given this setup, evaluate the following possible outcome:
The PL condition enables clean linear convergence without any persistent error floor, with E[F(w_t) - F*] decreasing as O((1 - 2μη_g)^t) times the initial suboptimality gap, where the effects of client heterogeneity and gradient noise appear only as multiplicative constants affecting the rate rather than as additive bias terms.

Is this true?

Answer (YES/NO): NO